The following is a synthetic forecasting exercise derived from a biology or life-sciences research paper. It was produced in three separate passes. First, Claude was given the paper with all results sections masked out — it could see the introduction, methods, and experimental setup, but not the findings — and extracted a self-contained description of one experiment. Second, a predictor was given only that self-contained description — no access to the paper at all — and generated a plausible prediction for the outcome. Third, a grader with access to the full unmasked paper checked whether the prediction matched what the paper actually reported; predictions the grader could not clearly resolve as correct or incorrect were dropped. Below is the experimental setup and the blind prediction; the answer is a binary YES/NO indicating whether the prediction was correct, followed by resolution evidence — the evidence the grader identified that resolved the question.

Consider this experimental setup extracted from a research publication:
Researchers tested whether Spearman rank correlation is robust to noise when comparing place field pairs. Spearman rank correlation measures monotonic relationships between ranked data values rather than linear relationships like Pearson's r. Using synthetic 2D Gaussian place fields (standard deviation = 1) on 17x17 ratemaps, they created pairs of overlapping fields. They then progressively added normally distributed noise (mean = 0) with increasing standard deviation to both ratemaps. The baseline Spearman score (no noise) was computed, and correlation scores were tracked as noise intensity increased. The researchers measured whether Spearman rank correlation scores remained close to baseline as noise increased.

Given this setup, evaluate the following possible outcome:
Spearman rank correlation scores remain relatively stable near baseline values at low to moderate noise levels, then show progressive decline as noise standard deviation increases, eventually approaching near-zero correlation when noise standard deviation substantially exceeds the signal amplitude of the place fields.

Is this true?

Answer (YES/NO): NO